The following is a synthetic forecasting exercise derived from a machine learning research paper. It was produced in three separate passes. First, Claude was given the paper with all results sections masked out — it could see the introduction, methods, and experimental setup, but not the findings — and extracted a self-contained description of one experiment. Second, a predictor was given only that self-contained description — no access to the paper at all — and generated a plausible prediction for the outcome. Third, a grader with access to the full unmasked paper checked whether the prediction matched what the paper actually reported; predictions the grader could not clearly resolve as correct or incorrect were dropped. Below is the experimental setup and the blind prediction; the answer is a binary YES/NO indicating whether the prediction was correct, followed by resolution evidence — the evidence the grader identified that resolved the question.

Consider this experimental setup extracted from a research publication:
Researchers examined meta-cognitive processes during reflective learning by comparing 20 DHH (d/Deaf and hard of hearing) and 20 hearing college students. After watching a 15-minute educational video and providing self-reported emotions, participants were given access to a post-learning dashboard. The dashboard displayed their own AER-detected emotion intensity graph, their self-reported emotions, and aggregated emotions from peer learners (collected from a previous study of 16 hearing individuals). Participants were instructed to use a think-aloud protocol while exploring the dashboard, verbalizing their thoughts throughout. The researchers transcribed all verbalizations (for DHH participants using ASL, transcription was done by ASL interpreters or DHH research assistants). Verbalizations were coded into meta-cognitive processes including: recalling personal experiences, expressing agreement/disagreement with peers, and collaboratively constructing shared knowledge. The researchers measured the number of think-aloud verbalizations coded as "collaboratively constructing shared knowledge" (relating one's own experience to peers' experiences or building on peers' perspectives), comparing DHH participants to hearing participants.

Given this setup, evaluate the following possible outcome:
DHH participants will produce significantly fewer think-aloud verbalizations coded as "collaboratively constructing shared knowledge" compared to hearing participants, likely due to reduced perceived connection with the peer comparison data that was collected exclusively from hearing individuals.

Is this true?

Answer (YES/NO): YES